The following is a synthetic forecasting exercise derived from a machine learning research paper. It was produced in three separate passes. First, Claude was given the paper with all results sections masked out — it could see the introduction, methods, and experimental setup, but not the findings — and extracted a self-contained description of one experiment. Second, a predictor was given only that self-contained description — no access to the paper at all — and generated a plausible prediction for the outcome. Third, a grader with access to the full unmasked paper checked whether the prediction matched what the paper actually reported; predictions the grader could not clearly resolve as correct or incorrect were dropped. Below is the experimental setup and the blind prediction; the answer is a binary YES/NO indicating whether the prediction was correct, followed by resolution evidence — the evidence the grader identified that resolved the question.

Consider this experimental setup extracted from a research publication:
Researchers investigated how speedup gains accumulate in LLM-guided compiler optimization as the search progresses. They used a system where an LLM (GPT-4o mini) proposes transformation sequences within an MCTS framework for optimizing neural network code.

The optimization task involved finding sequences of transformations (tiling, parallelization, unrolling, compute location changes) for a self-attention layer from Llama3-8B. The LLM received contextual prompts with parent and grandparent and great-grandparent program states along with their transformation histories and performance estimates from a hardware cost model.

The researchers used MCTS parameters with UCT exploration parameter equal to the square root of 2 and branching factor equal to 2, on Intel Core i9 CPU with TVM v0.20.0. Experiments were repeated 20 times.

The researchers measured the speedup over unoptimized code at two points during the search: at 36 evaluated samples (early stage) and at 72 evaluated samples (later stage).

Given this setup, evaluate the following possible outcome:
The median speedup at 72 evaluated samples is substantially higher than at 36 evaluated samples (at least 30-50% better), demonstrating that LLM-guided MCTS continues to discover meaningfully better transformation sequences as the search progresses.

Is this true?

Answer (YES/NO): YES